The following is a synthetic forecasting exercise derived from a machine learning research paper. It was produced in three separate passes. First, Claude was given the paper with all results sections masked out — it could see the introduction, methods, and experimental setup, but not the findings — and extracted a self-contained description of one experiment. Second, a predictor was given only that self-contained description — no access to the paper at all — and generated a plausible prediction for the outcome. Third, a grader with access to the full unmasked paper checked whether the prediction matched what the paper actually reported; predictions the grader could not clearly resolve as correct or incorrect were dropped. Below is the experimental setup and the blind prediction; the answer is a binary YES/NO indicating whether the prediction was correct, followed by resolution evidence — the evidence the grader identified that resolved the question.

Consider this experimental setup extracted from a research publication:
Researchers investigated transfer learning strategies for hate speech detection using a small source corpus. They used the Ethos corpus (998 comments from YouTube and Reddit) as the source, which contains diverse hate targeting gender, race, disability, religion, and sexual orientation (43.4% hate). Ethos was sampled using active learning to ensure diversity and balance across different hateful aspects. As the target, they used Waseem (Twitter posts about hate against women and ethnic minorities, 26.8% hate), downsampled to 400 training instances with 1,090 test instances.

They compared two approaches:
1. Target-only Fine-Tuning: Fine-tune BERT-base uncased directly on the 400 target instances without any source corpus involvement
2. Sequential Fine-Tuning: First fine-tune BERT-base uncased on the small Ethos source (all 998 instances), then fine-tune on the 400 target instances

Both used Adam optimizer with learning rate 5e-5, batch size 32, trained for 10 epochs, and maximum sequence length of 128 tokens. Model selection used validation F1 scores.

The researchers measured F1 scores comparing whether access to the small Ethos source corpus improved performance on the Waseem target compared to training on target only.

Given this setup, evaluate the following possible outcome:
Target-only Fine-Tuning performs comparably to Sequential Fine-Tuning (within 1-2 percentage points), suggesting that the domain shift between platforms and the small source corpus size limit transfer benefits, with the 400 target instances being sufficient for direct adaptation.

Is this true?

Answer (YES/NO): YES